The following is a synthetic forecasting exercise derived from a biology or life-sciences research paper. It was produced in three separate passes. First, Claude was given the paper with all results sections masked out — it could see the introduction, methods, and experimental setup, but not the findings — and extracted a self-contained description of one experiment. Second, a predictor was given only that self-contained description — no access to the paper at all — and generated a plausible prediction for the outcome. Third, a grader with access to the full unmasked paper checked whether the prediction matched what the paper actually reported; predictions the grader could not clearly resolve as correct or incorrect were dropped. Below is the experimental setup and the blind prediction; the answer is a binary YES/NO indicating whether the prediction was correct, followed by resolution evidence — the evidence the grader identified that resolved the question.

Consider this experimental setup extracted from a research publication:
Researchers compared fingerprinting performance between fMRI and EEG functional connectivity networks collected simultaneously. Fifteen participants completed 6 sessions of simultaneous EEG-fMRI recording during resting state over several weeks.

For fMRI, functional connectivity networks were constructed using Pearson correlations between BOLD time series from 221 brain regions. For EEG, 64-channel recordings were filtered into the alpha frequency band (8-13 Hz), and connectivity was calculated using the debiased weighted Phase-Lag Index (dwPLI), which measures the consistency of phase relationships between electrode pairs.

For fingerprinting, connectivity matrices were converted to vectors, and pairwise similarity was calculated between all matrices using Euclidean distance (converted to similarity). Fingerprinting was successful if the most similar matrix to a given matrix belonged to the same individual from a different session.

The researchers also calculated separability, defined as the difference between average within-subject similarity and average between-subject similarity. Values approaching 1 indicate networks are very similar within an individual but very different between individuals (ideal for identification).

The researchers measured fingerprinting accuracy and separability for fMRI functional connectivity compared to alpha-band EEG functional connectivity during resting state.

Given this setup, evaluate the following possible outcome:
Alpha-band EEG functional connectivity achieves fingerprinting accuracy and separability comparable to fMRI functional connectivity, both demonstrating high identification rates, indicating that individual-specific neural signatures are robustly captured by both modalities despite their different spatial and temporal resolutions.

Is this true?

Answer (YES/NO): NO